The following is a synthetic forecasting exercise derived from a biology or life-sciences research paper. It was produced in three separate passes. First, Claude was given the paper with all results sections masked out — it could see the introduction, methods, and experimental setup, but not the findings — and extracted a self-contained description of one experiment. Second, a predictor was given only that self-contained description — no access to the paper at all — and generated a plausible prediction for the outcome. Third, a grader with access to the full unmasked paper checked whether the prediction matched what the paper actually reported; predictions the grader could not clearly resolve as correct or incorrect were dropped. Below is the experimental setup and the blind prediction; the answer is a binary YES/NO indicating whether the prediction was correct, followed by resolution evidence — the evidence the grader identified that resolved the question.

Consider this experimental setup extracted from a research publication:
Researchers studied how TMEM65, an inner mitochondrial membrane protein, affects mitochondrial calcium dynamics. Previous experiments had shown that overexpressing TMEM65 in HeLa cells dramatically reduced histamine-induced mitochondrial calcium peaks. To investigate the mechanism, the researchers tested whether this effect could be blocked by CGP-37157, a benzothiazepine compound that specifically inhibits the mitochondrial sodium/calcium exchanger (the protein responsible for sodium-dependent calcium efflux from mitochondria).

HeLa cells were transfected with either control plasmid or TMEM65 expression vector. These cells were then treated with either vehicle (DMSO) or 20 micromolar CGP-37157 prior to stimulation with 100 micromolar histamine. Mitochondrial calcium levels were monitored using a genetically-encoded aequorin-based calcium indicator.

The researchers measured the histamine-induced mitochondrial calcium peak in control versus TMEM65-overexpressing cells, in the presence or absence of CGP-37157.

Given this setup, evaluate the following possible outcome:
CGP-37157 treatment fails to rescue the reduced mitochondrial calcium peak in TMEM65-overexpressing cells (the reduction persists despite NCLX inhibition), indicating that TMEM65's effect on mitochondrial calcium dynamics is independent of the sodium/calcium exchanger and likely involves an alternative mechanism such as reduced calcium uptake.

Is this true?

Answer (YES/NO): NO